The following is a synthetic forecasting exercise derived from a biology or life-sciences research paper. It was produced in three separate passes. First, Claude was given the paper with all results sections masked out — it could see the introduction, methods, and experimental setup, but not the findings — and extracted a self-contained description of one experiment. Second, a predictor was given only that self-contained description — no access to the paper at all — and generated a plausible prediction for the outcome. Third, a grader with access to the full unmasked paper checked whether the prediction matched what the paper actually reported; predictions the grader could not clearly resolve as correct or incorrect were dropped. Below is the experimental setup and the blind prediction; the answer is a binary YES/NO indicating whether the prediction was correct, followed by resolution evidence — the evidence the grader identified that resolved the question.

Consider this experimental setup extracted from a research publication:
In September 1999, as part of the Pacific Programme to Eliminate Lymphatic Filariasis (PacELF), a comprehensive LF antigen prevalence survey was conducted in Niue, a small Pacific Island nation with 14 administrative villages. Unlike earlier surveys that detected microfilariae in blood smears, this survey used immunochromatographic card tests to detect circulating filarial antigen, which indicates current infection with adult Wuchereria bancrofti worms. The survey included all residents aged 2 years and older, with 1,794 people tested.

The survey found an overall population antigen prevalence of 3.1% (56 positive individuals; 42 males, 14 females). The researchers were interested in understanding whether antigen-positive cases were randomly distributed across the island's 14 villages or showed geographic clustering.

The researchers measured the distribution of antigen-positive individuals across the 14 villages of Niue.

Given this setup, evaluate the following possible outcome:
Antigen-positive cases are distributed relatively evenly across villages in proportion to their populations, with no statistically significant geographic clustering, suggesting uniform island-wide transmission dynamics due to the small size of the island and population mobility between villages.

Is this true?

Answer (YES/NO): NO